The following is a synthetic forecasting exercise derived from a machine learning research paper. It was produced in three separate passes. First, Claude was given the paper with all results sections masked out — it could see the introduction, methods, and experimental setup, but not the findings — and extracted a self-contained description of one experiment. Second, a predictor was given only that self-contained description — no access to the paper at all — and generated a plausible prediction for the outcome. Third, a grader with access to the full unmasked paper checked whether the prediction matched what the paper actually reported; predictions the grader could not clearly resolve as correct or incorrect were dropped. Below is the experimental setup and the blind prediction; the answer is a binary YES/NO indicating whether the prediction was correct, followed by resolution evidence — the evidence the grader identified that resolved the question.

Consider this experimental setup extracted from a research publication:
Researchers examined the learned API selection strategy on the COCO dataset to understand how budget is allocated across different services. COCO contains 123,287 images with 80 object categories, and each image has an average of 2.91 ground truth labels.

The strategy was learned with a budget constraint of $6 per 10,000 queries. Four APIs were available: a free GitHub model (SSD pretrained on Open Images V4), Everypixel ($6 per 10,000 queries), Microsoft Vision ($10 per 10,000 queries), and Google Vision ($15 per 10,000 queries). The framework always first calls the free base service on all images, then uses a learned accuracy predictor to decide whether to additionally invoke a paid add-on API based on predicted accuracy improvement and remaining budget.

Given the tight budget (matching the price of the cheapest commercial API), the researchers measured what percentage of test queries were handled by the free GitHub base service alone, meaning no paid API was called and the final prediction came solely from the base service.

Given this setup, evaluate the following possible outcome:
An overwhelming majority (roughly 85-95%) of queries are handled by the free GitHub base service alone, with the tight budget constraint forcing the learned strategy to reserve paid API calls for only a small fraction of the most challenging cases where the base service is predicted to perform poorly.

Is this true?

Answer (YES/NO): NO